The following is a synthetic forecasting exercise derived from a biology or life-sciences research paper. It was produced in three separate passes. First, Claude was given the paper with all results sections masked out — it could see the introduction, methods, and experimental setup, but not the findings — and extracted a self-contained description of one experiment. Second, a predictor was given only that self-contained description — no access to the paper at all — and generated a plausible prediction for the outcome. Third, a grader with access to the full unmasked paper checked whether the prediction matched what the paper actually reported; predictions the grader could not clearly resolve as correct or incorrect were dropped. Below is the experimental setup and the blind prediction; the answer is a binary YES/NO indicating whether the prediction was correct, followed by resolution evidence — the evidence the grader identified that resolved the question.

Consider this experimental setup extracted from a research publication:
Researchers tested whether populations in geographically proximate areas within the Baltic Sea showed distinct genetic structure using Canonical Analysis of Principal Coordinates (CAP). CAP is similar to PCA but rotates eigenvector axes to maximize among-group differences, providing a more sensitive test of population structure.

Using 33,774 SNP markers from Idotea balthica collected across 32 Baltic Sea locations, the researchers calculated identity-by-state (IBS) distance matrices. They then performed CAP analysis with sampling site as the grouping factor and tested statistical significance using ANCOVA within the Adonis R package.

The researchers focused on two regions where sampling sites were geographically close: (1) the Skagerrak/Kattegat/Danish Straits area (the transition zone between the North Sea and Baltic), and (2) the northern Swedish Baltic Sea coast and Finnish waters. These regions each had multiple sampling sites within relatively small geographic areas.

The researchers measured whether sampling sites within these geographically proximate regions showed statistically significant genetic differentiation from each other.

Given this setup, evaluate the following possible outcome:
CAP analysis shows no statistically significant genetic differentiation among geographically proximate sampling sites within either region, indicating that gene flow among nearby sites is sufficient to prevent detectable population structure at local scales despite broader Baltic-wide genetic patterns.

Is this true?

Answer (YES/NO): YES